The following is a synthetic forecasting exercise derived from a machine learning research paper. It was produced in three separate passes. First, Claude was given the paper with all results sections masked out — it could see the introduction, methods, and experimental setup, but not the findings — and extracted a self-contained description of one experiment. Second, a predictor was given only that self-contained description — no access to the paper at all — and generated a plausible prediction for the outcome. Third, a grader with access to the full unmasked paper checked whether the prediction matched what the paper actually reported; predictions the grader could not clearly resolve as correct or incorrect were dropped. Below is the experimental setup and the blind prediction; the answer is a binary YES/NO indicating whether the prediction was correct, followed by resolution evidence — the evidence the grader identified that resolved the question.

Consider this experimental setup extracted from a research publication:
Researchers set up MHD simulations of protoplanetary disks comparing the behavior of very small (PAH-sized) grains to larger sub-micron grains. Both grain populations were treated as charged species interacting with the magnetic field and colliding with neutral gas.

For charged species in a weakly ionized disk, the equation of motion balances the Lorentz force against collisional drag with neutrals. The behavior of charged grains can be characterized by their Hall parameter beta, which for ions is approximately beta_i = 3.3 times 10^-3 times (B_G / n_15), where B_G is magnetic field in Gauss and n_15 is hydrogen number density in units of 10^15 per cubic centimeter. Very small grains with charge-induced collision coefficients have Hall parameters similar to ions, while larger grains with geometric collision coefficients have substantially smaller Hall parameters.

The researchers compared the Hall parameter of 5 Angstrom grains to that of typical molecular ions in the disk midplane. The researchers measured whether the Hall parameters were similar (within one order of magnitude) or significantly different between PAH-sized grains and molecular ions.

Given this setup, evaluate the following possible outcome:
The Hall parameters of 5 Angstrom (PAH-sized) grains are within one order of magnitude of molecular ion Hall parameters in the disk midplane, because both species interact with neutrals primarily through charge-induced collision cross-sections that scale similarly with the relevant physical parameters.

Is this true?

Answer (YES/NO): YES